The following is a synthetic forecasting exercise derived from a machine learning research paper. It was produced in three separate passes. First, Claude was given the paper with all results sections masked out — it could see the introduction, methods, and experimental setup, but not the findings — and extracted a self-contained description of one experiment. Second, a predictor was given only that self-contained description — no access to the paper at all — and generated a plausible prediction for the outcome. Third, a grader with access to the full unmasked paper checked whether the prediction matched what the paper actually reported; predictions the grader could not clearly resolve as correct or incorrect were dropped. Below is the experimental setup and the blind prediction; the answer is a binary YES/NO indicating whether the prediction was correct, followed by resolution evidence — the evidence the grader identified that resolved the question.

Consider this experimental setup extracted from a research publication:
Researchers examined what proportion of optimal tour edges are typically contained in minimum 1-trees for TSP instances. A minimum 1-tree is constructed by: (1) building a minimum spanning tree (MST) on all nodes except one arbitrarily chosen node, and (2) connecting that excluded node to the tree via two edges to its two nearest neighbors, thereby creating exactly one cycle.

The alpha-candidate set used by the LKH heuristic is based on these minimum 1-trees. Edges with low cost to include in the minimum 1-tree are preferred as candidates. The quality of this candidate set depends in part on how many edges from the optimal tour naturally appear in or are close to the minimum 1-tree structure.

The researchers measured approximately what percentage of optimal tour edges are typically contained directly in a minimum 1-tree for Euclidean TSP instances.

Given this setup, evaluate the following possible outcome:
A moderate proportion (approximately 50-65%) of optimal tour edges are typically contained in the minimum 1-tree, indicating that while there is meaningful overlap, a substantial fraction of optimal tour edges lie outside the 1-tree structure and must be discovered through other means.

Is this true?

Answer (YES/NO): NO